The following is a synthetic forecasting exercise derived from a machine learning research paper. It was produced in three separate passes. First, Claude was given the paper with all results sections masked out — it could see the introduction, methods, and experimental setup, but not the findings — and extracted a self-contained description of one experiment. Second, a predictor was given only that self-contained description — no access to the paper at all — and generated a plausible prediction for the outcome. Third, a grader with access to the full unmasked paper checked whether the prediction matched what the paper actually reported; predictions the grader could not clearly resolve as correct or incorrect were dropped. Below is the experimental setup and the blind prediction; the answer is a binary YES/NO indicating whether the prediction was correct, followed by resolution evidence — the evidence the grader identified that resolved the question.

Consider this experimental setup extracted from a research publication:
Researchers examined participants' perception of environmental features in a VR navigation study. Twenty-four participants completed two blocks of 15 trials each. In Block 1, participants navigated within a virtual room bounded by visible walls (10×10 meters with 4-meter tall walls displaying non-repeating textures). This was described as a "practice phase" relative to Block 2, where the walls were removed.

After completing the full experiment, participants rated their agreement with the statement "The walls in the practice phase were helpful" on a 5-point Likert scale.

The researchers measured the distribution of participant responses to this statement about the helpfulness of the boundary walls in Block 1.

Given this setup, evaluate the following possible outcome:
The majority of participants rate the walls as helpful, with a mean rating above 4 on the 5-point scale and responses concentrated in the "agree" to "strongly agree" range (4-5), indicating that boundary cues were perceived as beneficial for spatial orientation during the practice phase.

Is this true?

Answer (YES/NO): NO